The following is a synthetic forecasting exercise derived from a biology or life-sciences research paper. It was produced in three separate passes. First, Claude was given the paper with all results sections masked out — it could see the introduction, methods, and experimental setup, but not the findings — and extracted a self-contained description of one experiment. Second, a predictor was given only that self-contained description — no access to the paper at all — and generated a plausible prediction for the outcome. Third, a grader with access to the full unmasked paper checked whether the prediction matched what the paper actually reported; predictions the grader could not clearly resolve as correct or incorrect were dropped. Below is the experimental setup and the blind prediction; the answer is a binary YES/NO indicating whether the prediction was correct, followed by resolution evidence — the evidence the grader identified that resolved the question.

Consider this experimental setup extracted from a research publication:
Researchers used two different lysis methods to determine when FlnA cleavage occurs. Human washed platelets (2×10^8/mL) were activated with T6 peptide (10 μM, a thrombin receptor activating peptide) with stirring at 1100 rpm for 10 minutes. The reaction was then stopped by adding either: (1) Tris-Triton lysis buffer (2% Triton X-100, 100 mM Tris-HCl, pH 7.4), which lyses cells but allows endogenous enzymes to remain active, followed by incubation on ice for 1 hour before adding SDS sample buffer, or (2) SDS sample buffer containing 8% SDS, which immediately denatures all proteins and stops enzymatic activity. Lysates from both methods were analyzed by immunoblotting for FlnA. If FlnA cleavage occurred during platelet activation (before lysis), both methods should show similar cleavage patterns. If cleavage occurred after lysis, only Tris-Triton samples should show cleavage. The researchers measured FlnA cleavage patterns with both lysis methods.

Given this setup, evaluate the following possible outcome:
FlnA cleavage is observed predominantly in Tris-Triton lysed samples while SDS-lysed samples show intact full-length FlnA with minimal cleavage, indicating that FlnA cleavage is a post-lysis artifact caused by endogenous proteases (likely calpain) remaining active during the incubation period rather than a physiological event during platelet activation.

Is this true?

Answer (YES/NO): YES